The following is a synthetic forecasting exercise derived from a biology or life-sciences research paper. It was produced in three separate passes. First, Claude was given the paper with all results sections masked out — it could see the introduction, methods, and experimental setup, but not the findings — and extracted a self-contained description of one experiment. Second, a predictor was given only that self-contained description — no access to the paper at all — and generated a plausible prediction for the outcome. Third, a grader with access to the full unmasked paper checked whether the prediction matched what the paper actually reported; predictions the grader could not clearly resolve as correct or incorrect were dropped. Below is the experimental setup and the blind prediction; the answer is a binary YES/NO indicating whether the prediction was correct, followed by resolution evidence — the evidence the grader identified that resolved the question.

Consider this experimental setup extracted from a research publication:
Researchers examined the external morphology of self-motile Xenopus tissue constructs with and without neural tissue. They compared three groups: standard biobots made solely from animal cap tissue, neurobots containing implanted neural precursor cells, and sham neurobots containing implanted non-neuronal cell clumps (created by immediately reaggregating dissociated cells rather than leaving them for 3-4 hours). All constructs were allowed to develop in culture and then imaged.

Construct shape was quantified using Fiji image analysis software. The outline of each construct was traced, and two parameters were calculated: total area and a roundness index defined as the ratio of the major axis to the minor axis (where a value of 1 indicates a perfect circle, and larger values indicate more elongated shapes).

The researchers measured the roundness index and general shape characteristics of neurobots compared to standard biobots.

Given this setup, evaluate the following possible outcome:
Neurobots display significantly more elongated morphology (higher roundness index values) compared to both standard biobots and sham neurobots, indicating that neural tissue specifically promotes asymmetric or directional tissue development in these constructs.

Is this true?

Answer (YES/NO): YES